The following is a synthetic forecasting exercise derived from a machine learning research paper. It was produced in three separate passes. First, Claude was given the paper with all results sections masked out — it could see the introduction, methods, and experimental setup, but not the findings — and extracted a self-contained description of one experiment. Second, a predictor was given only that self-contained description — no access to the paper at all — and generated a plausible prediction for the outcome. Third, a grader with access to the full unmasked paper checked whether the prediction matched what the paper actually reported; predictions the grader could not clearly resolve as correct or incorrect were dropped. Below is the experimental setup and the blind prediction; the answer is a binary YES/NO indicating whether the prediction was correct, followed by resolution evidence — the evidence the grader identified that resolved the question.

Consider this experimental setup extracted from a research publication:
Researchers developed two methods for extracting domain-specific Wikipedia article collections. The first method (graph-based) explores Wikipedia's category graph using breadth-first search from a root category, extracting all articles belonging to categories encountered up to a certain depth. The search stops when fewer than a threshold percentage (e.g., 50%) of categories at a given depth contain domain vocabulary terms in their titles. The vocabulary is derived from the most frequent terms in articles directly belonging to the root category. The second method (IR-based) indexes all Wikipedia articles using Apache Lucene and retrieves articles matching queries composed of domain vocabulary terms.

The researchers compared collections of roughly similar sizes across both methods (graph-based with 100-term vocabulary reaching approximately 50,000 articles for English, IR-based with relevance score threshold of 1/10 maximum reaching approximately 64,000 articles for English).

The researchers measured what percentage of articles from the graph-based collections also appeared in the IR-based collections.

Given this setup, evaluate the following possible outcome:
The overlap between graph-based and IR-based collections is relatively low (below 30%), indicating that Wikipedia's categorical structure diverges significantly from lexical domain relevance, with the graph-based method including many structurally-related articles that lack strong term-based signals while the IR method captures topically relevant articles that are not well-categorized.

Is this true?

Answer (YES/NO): NO